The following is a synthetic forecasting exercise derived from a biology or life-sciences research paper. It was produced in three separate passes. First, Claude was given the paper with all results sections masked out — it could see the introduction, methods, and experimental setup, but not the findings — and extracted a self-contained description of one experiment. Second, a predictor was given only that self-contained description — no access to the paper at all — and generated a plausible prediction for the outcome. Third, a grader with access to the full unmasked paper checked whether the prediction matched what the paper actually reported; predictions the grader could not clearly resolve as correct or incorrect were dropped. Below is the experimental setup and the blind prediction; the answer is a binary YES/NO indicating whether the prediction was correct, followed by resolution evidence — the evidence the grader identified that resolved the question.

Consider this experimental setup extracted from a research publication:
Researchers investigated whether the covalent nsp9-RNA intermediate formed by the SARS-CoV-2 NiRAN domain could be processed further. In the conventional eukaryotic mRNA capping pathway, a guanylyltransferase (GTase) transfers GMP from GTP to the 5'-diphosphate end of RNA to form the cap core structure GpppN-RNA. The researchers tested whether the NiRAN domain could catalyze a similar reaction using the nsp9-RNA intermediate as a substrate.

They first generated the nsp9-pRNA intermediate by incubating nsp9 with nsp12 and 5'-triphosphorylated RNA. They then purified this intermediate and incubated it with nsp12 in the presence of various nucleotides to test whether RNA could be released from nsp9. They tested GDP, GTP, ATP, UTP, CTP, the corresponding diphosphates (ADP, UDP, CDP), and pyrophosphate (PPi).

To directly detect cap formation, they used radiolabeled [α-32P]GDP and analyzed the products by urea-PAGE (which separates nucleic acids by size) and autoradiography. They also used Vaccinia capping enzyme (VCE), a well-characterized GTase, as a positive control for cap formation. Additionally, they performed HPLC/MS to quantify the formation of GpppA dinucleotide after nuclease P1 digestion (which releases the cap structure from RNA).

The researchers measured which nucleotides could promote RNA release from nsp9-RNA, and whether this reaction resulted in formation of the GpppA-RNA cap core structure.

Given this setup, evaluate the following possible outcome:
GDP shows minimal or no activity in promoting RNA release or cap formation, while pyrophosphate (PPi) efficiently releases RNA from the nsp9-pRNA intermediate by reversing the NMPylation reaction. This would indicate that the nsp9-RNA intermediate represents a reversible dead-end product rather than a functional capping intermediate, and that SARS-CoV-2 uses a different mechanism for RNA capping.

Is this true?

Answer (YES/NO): NO